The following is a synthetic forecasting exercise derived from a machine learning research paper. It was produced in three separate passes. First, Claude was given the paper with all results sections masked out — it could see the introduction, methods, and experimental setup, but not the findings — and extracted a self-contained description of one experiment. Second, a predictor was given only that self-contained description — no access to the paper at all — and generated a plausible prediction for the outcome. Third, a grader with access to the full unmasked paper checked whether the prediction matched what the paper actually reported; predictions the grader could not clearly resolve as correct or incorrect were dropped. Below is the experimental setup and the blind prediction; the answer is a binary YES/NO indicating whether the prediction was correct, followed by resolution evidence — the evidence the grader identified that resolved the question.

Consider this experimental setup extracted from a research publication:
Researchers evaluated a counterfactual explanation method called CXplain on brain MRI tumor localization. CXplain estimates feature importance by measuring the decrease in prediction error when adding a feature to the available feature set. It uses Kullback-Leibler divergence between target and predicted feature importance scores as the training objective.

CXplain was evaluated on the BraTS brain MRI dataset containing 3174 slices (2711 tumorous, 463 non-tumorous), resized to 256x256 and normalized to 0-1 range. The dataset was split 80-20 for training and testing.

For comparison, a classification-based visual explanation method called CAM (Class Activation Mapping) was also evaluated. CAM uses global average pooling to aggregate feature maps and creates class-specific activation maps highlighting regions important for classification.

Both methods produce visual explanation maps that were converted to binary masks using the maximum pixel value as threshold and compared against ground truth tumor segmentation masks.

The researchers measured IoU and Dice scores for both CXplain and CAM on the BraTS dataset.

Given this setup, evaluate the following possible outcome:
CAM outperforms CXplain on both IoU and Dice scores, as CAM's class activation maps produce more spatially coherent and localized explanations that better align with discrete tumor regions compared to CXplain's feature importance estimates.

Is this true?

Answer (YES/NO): YES